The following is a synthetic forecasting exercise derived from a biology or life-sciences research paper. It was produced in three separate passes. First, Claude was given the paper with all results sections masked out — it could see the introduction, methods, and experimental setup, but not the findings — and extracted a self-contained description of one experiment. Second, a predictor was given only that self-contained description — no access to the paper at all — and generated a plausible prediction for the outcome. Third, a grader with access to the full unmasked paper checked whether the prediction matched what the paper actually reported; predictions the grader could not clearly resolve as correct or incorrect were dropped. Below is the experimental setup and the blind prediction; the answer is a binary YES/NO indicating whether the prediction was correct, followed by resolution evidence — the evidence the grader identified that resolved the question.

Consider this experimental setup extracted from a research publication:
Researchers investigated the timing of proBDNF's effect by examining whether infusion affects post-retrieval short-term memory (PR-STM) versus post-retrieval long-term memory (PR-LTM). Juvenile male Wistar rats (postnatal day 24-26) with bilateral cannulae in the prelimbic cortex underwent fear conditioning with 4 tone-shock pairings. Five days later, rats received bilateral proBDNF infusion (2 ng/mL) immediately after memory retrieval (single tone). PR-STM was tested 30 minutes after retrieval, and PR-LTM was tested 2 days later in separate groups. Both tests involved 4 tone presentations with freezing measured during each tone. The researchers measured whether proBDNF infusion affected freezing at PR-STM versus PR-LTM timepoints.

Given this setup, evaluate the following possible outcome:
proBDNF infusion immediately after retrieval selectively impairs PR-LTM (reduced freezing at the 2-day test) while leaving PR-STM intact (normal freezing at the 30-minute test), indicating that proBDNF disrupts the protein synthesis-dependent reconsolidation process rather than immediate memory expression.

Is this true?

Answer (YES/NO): YES